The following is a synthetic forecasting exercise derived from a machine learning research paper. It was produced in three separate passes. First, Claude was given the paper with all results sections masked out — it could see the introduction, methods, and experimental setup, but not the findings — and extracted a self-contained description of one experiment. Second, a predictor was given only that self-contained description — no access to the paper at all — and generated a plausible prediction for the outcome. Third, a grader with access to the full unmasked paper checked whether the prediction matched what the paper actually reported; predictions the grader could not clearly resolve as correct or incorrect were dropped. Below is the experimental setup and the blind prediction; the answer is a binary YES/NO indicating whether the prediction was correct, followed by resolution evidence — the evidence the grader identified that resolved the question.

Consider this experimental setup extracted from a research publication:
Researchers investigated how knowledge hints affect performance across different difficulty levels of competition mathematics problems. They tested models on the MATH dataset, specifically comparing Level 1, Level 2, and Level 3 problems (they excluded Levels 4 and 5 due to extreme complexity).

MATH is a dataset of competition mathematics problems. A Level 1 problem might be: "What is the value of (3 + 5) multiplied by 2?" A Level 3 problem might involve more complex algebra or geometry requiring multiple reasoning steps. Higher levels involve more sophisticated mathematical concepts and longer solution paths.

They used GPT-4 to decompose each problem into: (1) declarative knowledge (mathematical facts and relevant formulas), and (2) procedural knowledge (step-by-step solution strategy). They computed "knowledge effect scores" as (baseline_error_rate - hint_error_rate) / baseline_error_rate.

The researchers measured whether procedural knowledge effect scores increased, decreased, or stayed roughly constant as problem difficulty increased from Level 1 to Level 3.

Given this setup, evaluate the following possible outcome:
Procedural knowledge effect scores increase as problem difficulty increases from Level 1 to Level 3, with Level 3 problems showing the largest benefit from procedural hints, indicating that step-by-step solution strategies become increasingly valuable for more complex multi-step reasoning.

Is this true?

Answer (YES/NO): NO